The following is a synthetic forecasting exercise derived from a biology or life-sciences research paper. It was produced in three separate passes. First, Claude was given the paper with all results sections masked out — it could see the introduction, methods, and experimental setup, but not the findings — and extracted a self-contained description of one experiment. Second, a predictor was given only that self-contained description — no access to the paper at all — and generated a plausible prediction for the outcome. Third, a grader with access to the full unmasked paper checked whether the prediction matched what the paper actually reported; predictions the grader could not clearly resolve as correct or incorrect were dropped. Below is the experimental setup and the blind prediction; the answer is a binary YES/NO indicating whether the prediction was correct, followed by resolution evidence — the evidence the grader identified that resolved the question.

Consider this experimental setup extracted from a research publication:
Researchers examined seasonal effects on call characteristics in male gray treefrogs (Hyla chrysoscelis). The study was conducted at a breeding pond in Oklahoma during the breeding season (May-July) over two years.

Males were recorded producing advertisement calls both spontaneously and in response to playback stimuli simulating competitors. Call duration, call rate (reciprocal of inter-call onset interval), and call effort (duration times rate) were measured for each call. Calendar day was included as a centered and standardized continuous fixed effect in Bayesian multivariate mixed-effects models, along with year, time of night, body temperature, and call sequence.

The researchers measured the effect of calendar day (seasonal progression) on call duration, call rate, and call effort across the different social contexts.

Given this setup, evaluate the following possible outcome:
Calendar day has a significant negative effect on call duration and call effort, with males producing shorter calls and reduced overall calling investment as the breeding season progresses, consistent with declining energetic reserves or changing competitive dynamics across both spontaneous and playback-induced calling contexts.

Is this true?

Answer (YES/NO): YES